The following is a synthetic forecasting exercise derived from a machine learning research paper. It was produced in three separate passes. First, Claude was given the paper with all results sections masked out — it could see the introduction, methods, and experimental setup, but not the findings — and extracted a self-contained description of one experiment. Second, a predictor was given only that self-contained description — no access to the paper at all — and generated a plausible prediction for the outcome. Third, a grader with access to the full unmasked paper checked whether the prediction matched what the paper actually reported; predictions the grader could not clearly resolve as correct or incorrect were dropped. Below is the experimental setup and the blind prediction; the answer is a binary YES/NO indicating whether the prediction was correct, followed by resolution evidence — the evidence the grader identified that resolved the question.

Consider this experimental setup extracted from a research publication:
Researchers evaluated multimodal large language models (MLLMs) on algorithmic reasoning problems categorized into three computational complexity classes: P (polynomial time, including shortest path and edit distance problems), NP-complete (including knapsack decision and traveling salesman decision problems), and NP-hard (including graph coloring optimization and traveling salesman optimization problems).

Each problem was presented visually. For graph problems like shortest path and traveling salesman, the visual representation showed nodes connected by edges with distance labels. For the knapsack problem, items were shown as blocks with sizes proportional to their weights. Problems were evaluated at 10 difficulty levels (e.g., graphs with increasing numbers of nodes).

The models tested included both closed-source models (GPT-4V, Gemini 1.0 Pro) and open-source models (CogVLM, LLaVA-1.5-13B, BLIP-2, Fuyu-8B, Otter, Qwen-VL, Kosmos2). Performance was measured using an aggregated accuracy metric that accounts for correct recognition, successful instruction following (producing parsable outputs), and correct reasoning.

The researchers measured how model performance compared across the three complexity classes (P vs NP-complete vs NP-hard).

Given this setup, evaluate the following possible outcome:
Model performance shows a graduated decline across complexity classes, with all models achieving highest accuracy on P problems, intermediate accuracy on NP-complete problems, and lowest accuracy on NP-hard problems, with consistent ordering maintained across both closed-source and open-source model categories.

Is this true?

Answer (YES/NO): YES